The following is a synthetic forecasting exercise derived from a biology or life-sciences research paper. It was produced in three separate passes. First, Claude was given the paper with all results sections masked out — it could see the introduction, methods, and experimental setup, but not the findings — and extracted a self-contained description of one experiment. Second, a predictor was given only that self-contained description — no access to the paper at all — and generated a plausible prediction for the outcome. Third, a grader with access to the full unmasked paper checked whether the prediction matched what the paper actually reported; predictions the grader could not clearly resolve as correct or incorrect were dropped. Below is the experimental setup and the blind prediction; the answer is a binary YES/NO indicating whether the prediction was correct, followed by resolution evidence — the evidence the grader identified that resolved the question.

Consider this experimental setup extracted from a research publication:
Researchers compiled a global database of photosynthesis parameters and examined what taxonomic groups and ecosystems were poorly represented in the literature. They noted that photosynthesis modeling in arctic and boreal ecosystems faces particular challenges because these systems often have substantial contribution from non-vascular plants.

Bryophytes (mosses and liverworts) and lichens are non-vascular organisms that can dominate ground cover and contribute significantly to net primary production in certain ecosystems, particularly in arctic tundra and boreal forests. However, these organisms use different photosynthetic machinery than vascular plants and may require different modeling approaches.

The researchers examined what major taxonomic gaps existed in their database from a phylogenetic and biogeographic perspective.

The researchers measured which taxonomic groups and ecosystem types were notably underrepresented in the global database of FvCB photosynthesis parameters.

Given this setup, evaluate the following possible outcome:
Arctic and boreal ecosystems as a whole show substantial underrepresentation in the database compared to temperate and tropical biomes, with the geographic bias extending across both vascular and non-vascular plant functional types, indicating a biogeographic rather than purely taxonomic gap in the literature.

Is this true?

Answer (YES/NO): NO